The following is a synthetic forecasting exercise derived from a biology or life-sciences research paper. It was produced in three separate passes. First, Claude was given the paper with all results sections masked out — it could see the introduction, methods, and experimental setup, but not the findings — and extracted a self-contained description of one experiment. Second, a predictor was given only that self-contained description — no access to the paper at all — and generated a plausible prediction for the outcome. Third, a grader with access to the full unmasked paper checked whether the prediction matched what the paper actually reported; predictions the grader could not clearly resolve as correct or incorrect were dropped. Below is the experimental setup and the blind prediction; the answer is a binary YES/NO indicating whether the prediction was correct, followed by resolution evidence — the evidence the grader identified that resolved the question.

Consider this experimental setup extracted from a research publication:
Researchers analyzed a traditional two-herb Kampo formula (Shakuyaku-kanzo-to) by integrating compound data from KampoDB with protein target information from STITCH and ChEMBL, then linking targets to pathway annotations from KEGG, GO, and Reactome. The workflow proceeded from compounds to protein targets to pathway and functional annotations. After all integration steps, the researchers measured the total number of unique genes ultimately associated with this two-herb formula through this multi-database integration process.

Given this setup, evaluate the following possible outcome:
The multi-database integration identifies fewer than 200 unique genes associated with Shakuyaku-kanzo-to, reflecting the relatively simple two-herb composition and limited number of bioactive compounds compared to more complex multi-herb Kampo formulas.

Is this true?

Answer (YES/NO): NO